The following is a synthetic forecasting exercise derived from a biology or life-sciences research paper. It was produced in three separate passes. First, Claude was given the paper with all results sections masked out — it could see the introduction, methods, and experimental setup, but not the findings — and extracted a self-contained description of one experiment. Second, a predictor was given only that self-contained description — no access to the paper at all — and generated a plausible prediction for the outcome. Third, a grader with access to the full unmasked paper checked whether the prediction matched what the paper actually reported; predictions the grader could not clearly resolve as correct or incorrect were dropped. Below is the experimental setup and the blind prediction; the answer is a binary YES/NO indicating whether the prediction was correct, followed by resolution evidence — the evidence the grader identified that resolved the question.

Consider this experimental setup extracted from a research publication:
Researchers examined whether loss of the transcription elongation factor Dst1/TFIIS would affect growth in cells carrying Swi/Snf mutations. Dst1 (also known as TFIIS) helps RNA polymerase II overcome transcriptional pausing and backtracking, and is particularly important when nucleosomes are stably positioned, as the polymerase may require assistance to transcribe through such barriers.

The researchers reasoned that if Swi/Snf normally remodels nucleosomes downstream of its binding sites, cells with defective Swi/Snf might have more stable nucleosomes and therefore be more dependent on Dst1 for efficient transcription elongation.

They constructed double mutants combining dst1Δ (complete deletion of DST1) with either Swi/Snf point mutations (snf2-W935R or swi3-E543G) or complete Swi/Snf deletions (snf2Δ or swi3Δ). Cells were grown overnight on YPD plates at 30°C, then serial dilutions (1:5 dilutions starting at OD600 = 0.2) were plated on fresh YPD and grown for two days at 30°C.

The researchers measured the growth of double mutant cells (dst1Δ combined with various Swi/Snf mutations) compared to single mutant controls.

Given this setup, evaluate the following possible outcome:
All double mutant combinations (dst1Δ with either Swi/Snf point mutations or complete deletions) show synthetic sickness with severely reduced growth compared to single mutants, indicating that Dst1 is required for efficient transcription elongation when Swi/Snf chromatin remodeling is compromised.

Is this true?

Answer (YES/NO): YES